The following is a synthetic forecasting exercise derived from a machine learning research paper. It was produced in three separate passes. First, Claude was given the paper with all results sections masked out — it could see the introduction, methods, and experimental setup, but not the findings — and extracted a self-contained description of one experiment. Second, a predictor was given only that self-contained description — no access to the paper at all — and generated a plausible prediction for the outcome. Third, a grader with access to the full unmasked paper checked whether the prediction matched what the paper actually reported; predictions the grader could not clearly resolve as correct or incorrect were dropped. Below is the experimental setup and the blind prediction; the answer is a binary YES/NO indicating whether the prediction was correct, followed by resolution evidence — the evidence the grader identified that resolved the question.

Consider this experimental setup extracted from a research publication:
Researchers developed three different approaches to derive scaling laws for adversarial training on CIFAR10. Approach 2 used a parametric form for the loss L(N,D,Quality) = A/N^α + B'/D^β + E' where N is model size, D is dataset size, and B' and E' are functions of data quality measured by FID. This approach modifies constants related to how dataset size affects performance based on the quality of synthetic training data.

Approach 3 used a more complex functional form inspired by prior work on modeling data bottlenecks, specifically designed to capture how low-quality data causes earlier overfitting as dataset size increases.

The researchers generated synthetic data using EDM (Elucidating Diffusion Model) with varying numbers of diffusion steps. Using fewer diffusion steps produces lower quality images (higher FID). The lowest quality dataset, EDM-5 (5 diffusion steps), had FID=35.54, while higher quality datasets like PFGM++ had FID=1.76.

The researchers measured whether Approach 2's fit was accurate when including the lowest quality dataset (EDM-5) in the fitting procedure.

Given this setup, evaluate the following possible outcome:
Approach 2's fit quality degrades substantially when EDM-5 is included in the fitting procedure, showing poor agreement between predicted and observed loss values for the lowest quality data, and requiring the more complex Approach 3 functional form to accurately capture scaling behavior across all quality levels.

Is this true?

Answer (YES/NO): YES